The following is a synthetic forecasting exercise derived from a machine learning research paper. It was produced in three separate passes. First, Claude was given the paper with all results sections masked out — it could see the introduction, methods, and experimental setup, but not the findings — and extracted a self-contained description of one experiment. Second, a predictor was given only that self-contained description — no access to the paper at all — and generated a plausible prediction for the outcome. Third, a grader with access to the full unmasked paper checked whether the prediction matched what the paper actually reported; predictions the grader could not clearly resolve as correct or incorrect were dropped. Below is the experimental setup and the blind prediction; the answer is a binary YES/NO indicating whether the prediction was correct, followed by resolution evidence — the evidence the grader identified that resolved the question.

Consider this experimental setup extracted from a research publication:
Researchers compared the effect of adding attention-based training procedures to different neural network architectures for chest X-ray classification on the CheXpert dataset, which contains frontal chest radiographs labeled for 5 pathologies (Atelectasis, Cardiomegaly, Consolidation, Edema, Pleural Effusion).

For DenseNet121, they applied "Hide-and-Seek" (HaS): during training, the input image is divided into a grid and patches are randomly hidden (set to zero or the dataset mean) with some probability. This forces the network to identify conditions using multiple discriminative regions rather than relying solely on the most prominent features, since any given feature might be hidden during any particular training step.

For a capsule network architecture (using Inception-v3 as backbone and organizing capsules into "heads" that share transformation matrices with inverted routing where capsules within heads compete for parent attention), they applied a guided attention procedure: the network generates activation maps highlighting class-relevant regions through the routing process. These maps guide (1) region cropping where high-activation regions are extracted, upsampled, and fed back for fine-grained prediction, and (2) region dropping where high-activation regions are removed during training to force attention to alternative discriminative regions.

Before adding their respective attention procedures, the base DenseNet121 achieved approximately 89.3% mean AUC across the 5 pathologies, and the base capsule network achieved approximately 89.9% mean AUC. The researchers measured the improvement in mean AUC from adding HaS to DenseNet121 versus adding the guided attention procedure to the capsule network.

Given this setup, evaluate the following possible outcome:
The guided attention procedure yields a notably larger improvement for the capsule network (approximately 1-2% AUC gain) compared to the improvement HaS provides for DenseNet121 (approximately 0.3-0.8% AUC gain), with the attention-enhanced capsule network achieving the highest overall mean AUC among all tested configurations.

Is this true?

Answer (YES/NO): NO